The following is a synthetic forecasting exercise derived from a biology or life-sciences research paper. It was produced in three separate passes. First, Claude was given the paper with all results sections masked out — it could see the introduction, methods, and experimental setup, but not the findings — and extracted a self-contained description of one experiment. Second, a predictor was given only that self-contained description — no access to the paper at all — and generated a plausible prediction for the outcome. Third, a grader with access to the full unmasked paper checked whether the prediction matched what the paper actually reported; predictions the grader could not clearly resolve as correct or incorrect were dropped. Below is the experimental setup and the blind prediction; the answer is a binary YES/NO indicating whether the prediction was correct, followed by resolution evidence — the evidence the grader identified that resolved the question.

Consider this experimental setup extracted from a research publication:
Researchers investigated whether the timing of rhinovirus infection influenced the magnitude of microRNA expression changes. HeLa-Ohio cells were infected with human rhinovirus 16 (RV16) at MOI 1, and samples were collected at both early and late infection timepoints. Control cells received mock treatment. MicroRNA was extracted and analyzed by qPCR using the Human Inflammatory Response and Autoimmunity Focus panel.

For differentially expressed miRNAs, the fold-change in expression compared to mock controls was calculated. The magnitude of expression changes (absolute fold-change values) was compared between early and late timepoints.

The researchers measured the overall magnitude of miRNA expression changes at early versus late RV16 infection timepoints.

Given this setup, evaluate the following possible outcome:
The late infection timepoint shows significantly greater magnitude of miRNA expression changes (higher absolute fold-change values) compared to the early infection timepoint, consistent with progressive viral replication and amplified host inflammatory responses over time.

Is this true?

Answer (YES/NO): NO